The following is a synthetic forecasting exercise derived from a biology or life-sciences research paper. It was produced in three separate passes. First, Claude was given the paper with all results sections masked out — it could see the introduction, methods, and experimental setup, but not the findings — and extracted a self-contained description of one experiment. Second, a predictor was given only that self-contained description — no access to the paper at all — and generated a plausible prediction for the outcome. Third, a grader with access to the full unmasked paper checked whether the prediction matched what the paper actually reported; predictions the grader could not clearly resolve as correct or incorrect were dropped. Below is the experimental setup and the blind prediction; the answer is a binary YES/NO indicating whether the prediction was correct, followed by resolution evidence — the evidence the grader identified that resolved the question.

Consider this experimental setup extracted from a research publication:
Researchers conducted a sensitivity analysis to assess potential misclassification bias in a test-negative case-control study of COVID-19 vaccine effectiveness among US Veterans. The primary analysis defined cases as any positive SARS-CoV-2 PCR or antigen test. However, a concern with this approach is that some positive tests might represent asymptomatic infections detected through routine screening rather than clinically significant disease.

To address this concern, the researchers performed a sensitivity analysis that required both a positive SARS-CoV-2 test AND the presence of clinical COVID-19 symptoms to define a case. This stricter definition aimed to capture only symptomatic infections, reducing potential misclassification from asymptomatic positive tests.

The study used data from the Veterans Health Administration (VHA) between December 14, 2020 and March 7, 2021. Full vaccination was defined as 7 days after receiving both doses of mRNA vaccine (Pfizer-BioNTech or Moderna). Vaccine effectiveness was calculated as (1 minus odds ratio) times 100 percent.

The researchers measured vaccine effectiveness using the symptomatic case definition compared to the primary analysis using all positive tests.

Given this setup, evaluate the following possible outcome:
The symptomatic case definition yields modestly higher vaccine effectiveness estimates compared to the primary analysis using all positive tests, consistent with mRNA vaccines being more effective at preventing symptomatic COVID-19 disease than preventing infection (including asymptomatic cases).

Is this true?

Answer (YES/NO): NO